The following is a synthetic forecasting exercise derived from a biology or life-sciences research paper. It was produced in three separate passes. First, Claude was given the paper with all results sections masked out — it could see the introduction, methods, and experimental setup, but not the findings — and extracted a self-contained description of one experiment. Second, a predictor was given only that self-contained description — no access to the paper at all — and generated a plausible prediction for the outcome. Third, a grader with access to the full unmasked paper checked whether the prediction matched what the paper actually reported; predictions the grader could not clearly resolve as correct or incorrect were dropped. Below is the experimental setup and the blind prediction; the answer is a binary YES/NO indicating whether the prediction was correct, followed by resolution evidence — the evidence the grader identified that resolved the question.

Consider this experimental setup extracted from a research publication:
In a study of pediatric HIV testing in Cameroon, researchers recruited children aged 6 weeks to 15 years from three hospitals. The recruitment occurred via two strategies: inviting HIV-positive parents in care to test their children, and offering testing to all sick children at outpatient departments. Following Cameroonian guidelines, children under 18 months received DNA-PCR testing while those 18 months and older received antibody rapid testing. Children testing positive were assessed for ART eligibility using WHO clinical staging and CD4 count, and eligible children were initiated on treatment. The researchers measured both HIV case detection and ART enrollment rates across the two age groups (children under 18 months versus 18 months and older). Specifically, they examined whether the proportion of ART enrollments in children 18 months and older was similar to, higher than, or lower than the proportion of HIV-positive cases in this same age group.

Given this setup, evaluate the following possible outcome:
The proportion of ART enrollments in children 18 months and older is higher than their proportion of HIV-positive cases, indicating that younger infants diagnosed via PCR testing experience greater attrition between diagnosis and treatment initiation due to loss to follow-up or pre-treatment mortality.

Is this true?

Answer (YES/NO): YES